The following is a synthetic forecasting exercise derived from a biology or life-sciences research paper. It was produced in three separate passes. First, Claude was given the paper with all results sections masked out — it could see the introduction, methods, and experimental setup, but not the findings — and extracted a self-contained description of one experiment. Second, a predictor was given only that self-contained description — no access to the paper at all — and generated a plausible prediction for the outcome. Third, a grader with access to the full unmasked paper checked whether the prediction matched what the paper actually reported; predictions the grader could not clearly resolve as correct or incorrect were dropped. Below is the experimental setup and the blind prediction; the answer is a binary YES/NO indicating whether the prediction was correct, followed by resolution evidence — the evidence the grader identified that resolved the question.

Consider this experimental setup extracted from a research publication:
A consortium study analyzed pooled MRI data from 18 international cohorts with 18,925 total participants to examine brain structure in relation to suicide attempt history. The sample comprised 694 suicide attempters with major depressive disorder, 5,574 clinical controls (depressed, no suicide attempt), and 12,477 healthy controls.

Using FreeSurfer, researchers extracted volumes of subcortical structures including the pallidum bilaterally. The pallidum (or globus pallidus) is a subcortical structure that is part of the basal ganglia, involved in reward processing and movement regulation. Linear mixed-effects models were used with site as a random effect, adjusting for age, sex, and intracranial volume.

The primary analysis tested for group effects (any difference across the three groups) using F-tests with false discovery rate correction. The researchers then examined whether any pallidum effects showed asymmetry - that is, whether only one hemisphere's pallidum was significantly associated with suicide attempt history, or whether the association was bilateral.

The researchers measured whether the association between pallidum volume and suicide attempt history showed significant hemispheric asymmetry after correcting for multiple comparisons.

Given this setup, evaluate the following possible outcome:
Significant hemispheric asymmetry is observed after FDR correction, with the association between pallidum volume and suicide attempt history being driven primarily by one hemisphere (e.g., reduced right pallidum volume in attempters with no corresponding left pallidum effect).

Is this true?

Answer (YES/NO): YES